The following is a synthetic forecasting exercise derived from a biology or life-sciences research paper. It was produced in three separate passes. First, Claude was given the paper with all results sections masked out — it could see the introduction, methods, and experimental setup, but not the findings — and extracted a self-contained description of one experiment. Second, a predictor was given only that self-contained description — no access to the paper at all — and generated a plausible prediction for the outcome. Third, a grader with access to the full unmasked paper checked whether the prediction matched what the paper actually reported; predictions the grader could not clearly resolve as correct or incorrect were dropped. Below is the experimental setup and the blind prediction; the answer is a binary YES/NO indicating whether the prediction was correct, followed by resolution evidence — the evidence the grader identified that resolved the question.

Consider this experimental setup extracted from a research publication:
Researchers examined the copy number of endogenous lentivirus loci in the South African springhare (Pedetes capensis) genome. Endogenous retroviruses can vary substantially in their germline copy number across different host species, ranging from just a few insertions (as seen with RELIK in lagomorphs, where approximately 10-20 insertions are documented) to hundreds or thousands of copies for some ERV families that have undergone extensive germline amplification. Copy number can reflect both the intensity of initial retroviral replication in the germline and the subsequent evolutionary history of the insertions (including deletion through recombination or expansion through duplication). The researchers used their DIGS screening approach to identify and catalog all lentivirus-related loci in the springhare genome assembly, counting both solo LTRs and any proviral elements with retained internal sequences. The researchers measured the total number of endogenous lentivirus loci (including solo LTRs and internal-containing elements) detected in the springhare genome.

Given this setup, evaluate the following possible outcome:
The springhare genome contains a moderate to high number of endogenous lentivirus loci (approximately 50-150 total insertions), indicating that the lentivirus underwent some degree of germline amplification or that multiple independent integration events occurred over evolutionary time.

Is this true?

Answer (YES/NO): NO